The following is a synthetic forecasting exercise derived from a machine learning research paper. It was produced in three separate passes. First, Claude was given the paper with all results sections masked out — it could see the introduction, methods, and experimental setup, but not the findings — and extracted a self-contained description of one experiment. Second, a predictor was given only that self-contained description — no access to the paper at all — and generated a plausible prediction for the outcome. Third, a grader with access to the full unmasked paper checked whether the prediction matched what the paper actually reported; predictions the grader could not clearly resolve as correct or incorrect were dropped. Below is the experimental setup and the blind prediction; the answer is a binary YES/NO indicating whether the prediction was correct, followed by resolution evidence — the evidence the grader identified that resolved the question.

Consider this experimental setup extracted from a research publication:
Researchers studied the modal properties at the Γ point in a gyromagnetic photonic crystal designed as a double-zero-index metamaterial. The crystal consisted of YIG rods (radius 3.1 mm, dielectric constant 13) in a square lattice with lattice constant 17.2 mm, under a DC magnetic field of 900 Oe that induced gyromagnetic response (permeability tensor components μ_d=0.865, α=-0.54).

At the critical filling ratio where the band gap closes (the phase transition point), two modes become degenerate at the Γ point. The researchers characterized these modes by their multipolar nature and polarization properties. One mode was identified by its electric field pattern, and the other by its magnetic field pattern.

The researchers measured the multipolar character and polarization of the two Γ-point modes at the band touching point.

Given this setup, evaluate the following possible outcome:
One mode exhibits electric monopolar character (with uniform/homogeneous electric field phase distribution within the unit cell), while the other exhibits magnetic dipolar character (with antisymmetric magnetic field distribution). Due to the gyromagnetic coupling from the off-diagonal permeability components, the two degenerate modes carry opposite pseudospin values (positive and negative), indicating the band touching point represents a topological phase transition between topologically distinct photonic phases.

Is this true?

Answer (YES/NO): NO